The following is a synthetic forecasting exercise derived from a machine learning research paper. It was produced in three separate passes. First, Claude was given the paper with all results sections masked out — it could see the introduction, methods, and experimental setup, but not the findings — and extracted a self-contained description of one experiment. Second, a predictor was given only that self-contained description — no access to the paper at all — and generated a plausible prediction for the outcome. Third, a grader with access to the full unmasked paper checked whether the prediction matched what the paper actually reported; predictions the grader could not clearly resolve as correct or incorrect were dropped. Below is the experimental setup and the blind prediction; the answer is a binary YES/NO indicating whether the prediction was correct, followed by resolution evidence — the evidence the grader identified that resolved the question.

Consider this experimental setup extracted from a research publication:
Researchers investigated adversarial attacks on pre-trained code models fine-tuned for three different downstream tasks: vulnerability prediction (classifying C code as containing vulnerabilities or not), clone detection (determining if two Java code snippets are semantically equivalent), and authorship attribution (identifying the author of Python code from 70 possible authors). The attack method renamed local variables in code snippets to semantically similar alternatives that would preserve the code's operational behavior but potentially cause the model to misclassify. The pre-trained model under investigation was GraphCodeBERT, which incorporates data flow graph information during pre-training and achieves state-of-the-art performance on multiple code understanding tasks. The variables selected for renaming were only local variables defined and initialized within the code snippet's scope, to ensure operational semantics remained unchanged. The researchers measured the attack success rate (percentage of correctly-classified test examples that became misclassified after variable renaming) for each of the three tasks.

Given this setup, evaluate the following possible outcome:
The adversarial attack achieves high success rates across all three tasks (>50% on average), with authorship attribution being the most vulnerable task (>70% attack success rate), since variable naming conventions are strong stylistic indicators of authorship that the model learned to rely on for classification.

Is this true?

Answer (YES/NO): NO